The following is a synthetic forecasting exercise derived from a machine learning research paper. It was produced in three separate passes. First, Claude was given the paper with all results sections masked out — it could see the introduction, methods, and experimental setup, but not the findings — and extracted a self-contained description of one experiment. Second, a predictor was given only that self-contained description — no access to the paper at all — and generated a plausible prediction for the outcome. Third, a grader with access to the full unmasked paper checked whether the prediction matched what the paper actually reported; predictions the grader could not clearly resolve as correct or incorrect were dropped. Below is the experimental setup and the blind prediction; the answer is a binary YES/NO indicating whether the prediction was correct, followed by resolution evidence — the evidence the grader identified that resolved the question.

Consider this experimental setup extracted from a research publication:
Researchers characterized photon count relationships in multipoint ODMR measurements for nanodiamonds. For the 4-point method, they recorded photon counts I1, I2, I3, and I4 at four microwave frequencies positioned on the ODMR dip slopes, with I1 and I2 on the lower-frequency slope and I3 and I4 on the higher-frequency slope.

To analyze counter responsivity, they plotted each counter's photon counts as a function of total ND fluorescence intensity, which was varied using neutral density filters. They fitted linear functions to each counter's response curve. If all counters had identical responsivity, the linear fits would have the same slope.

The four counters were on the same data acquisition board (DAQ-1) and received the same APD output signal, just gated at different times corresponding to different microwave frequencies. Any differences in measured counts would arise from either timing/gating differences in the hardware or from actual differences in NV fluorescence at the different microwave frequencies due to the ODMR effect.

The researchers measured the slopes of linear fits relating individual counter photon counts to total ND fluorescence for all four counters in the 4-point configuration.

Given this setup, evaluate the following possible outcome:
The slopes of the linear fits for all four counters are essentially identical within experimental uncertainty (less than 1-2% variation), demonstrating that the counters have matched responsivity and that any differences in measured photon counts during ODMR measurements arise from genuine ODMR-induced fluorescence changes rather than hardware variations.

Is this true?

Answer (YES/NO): NO